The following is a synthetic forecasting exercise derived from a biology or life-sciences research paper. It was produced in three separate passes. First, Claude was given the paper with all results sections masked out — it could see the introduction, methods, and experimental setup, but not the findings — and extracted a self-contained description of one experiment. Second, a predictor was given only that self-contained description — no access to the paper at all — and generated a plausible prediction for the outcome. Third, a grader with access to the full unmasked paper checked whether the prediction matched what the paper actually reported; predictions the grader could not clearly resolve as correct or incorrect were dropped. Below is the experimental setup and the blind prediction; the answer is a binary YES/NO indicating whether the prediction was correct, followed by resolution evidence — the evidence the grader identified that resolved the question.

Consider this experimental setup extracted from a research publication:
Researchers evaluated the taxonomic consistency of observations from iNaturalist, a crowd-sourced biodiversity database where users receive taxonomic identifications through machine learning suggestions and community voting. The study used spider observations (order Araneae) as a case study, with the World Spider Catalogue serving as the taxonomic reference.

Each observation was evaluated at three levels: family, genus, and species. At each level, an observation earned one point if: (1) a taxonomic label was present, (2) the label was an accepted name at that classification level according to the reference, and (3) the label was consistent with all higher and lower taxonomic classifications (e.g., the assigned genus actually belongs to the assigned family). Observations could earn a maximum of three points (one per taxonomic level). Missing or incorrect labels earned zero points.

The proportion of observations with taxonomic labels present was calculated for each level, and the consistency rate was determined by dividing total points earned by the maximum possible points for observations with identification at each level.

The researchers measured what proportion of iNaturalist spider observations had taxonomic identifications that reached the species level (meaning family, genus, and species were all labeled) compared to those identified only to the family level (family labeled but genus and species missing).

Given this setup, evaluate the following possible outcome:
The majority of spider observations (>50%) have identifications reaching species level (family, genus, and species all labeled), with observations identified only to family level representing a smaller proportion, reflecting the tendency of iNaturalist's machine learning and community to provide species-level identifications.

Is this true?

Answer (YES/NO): NO